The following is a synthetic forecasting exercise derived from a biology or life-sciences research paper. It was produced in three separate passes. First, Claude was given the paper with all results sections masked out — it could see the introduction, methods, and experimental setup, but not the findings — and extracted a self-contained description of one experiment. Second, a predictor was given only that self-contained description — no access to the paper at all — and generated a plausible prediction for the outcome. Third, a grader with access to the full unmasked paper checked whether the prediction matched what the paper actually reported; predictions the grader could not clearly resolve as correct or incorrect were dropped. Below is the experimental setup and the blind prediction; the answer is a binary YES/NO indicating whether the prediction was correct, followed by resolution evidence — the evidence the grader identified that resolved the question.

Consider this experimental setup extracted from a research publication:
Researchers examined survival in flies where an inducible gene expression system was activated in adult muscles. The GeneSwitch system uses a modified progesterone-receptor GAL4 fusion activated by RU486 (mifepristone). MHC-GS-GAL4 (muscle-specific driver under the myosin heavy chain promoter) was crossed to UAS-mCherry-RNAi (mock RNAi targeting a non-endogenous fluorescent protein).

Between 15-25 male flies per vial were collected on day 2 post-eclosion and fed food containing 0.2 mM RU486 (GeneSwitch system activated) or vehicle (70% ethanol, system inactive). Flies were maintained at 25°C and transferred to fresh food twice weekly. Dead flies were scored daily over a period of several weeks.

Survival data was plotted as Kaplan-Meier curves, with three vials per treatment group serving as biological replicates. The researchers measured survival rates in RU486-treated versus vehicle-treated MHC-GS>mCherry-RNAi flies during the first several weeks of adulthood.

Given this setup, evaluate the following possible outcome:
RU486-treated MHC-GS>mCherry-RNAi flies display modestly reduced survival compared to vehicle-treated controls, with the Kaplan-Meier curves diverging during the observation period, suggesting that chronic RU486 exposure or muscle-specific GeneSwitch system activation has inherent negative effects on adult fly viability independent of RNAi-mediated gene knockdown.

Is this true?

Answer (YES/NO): YES